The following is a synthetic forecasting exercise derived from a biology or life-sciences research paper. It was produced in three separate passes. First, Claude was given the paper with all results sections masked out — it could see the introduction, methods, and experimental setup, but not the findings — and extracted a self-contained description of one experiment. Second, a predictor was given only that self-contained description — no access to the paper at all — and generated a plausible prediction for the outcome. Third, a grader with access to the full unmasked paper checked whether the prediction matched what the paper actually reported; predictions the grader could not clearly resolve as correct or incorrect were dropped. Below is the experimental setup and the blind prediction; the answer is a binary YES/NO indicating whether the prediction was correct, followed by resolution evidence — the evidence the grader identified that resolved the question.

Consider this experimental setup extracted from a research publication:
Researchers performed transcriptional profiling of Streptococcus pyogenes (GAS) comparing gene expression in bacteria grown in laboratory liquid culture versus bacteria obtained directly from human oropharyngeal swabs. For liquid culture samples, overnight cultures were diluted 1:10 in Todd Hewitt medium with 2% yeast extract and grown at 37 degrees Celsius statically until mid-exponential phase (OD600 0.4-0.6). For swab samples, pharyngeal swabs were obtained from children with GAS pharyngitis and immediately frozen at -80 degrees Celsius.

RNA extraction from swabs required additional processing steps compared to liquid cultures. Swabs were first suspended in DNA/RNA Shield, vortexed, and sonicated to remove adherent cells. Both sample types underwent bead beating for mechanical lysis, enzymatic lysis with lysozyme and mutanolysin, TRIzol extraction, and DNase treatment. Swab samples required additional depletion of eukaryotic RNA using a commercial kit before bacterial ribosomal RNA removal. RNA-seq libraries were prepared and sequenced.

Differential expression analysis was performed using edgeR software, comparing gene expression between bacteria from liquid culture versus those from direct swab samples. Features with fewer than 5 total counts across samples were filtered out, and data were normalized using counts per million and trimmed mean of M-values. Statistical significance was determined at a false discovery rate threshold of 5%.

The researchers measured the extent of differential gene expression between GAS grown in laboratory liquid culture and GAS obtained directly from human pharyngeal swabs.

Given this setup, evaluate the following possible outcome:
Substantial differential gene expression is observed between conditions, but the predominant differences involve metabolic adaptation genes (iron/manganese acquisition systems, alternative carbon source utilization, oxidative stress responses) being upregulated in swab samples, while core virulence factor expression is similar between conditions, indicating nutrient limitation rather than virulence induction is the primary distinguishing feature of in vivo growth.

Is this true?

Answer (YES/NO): NO